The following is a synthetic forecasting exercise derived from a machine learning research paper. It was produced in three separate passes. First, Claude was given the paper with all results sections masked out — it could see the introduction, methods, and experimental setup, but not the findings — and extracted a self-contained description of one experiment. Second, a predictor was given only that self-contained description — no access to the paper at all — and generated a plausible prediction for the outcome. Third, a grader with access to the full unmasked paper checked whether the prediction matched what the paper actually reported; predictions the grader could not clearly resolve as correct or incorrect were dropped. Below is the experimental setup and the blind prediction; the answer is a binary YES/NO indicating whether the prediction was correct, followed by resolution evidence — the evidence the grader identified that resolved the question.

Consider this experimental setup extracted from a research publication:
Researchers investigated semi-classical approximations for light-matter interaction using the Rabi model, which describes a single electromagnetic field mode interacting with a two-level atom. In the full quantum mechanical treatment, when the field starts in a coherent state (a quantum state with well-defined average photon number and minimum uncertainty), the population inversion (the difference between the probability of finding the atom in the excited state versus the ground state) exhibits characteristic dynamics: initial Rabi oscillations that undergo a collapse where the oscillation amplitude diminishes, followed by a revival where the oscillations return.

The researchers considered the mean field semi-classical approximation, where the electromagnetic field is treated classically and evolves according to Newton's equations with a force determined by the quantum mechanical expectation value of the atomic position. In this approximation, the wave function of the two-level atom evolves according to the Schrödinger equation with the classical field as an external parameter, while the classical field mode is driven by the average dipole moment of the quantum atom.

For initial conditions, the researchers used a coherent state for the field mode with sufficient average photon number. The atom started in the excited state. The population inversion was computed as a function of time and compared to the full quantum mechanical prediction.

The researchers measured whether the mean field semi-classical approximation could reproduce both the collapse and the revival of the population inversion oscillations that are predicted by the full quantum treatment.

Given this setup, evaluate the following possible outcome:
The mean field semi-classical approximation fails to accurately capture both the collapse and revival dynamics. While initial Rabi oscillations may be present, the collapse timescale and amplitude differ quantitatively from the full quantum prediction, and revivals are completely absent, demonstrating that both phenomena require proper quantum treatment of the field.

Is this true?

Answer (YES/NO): NO